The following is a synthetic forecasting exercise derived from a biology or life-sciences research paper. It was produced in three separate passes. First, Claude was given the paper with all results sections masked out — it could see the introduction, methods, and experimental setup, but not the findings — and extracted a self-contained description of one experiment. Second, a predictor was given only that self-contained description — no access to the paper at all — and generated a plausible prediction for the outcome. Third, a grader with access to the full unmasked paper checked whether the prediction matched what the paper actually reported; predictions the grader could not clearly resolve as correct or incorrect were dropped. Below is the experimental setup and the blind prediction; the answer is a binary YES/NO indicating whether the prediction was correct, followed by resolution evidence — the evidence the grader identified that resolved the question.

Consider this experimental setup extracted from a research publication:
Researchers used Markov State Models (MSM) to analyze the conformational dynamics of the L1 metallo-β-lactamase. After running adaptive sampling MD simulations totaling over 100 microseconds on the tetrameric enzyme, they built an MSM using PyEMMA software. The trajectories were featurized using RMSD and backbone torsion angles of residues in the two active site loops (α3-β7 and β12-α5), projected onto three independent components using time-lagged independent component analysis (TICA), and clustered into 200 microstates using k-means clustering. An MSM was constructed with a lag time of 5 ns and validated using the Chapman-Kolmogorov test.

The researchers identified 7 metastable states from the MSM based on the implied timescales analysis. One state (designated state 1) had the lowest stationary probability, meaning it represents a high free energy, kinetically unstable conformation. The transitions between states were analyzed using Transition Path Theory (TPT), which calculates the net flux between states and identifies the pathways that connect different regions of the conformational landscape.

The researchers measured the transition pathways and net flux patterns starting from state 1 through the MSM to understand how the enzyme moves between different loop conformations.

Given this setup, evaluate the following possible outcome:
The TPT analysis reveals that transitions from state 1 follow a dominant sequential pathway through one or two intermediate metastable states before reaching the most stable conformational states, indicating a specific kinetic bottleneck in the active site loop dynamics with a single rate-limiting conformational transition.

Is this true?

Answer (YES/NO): YES